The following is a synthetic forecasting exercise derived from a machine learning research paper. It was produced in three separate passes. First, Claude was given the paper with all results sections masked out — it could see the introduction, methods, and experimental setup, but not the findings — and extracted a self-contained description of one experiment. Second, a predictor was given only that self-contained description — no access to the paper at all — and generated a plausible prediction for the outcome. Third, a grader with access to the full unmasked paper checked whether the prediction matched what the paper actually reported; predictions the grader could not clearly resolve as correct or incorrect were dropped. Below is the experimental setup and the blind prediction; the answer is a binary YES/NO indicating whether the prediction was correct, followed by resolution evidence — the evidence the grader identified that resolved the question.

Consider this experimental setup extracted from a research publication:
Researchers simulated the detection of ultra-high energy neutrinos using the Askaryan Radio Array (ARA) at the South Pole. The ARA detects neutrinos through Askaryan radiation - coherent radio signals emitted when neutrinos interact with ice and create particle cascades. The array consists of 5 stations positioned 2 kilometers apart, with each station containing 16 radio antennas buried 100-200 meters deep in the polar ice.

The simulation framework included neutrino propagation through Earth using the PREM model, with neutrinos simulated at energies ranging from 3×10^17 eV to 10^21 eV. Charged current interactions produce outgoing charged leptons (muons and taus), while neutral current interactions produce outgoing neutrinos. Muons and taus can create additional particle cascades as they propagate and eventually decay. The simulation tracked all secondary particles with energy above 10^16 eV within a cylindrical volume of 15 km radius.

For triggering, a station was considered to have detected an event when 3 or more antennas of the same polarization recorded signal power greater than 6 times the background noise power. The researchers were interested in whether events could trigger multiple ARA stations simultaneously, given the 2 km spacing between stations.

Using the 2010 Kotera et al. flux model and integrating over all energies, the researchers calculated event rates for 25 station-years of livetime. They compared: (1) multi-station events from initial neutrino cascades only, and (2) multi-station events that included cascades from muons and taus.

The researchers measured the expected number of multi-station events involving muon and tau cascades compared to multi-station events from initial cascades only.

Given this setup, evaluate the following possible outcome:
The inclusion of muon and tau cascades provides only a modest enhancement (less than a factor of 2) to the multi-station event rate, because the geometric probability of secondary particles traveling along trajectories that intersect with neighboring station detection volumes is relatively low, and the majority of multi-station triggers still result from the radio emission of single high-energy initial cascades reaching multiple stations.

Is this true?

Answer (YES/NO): YES